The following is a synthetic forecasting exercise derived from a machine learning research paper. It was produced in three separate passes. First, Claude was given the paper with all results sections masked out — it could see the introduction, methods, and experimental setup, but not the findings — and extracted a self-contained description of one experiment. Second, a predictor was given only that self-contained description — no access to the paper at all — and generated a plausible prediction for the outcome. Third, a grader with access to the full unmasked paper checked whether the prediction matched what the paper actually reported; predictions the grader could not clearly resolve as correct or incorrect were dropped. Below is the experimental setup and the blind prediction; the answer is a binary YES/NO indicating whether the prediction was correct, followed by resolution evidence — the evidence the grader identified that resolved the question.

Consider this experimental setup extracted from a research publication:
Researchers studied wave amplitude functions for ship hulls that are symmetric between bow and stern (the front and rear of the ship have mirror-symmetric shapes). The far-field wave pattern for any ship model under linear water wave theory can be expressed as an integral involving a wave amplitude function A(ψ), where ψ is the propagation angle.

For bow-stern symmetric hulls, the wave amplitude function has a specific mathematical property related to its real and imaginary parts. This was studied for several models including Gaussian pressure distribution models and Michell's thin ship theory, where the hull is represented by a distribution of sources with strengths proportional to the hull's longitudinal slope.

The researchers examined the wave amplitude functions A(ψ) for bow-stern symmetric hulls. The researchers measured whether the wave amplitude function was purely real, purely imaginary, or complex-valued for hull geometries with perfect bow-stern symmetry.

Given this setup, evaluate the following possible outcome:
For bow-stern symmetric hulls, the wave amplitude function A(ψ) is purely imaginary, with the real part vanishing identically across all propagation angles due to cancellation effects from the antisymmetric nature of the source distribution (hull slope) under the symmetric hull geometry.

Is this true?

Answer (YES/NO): YES